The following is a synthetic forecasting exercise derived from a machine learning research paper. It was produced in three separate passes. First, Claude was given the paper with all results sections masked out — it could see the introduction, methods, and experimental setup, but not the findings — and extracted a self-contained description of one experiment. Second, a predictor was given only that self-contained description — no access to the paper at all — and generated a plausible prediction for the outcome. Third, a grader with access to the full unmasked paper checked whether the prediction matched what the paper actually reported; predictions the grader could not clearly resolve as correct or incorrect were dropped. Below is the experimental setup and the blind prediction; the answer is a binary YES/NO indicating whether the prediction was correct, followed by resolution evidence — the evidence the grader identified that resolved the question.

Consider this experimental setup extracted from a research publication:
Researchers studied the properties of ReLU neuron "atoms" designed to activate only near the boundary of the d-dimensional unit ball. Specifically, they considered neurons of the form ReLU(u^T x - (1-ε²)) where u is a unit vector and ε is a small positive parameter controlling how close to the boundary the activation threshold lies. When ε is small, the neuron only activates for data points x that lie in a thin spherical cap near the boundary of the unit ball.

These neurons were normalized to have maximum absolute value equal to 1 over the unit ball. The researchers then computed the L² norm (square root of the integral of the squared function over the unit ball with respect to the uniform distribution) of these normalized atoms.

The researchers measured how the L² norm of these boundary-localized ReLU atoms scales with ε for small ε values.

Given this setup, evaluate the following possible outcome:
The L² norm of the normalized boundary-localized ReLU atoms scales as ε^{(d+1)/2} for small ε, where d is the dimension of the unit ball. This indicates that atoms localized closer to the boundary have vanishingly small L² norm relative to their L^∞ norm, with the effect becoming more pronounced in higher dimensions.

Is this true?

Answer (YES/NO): YES